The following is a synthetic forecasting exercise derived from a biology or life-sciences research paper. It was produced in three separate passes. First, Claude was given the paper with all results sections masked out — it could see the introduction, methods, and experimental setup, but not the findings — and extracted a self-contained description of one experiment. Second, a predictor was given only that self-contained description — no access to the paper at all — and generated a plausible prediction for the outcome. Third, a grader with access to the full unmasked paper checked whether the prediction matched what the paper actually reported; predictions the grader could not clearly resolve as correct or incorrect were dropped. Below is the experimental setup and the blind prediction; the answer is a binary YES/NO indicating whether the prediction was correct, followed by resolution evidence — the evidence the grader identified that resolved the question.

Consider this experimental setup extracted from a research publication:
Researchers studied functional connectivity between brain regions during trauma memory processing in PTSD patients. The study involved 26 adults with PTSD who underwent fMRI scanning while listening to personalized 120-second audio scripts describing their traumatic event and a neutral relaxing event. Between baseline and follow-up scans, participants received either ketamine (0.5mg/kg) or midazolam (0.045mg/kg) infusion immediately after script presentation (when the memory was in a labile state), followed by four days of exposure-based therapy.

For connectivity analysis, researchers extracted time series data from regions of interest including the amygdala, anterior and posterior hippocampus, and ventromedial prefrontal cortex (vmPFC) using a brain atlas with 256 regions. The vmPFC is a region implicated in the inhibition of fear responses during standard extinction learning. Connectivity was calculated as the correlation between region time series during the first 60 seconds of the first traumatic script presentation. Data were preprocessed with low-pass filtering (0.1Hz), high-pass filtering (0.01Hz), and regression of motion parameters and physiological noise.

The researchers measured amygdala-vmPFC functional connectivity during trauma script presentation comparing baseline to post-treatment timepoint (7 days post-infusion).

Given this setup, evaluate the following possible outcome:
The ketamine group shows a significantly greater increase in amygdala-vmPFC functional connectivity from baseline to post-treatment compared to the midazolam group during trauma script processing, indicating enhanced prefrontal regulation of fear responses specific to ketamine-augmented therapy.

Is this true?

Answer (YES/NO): NO